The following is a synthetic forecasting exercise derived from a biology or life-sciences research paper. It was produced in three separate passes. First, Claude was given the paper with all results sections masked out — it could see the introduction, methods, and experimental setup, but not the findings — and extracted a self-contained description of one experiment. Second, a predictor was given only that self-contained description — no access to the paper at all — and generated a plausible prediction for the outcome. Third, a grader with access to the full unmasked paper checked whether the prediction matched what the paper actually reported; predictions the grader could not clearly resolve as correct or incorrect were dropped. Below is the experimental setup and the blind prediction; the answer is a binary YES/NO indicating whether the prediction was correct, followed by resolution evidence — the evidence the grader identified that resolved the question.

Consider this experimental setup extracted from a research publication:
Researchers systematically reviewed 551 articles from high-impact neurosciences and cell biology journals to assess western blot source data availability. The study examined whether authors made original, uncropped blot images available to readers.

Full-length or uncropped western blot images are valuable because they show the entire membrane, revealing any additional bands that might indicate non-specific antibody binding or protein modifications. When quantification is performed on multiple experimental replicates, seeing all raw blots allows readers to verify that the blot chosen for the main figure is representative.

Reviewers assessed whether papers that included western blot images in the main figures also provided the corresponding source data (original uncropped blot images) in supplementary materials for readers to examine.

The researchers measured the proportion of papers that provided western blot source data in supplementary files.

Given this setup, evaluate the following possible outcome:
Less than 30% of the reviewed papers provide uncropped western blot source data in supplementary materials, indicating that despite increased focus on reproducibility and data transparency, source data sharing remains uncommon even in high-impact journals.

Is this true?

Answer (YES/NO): YES